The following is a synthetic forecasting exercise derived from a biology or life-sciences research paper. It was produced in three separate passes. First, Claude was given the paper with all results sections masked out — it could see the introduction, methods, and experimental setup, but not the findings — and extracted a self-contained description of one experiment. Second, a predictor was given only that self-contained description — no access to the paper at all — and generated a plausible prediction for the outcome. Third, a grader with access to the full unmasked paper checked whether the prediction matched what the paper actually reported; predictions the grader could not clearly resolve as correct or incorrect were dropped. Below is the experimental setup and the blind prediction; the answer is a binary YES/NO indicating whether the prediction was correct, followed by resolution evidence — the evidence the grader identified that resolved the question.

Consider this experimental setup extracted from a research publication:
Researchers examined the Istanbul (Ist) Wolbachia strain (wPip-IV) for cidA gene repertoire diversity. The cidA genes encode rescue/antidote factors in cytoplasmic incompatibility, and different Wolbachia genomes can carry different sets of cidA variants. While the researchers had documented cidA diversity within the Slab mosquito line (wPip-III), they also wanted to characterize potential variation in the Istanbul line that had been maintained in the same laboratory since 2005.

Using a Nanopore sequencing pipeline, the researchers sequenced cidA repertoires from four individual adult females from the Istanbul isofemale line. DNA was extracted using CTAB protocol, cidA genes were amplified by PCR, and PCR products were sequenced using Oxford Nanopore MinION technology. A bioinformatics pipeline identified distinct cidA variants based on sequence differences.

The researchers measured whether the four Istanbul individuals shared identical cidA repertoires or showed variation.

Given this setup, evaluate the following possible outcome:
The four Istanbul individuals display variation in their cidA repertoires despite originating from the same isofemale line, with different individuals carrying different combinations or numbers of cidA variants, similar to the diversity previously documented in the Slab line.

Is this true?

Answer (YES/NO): NO